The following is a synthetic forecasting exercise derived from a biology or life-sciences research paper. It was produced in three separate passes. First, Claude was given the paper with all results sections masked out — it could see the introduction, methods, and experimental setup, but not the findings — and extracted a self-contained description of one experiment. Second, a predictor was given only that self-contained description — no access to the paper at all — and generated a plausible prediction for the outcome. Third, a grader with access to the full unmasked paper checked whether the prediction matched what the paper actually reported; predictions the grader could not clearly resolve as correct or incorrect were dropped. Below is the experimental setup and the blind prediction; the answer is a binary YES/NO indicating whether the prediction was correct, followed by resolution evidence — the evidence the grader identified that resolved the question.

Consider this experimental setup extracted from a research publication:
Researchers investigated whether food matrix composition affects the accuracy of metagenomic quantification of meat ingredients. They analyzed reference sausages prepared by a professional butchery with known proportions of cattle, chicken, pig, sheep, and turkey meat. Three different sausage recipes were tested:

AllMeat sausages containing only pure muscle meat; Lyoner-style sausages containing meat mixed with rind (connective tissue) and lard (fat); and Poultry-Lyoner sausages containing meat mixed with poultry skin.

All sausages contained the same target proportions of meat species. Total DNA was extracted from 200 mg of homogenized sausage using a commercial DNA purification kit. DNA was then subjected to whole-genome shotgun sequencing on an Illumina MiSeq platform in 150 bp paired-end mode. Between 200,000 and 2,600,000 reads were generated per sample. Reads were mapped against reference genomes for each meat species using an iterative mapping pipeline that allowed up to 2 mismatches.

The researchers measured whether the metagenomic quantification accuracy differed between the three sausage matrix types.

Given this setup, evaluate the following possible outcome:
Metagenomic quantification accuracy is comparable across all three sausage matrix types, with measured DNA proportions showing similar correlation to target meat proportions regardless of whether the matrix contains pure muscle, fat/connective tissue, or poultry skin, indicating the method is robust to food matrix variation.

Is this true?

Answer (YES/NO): NO